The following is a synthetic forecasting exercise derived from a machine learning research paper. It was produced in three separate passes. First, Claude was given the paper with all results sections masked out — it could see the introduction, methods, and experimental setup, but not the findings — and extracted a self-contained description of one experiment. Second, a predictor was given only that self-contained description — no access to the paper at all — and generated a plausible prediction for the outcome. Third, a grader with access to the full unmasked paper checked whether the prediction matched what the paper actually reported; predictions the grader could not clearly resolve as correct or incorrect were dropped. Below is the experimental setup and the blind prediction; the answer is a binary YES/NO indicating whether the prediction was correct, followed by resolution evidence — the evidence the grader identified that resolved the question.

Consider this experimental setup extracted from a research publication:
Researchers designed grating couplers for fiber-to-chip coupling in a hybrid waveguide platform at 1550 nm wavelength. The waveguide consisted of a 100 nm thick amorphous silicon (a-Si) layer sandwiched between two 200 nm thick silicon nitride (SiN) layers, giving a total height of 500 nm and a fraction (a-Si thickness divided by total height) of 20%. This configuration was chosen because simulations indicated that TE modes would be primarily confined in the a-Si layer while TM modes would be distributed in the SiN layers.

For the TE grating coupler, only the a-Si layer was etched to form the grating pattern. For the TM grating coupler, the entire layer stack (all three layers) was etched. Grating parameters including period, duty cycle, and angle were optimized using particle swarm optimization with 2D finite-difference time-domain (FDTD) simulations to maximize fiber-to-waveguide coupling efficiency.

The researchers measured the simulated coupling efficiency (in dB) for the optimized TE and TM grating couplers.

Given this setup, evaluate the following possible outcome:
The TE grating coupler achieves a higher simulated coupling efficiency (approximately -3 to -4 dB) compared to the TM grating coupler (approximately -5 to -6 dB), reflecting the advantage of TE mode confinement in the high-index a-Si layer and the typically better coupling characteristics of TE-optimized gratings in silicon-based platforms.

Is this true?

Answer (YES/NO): NO